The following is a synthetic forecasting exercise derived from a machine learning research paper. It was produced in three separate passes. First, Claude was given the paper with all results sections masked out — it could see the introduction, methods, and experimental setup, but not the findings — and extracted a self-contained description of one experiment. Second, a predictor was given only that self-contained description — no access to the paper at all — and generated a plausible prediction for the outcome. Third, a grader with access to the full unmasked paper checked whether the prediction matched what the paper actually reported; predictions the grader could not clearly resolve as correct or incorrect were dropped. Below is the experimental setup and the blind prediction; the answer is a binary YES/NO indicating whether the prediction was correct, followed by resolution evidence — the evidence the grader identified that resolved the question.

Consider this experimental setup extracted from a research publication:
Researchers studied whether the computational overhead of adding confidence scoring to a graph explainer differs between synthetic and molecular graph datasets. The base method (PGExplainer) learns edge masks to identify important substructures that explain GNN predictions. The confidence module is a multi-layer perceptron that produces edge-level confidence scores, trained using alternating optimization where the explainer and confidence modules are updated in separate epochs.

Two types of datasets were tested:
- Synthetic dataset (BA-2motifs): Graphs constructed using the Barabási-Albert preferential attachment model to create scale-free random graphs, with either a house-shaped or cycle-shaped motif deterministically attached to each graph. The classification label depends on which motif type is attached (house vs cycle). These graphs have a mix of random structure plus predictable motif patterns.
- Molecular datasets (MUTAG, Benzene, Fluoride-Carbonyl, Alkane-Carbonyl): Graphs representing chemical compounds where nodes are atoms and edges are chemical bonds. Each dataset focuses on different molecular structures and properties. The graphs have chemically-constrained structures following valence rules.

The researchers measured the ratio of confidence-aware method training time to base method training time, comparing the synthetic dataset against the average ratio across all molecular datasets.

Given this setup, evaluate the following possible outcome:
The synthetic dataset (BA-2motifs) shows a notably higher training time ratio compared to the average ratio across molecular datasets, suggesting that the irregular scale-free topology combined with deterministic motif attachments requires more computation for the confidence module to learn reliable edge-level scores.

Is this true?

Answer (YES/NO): NO